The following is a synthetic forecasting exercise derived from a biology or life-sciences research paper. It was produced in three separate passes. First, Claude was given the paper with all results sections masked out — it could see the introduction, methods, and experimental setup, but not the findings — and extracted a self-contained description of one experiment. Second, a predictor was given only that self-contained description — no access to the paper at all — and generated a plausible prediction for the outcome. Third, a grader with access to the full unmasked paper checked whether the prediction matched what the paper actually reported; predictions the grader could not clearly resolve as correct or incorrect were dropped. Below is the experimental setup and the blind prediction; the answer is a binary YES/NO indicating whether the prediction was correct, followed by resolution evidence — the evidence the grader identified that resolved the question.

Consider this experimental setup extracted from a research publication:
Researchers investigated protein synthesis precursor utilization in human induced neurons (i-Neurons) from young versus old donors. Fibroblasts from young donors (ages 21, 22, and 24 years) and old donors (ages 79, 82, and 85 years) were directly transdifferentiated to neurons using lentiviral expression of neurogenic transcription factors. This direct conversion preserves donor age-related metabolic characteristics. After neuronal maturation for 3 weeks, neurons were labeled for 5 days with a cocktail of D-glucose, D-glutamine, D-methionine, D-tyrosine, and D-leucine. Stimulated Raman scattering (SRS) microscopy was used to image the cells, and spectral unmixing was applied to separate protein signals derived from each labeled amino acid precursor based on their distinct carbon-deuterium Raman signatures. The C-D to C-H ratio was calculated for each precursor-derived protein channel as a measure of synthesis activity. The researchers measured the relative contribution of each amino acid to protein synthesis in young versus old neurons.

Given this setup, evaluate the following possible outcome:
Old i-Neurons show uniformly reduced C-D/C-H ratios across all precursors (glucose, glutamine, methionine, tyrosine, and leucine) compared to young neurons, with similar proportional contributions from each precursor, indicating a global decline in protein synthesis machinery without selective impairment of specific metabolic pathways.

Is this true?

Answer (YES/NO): NO